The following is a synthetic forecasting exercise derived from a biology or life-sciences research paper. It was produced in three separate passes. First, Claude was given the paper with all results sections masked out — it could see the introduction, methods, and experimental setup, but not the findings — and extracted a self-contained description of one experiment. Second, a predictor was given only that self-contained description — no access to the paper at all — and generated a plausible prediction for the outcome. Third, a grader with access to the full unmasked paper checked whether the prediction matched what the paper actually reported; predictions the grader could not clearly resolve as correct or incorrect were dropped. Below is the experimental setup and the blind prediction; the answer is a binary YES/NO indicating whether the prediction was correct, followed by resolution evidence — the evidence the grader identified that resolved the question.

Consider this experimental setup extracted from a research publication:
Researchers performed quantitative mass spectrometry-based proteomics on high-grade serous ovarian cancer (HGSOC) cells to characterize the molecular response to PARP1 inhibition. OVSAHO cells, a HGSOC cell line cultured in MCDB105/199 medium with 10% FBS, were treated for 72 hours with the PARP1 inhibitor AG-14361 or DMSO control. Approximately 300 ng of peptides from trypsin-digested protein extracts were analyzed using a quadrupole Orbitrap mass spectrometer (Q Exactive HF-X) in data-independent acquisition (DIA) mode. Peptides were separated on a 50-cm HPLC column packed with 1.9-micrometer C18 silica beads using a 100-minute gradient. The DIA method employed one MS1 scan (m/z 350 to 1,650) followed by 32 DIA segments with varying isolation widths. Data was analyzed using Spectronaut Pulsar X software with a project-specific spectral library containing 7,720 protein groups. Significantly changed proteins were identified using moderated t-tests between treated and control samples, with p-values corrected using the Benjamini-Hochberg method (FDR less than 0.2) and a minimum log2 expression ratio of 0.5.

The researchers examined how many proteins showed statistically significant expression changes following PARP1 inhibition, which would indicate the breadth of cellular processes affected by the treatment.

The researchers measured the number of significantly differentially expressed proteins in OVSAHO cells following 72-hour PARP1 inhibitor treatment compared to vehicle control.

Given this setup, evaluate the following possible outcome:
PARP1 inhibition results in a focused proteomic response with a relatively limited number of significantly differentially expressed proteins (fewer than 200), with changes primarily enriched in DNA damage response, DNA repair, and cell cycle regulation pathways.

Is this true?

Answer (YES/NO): NO